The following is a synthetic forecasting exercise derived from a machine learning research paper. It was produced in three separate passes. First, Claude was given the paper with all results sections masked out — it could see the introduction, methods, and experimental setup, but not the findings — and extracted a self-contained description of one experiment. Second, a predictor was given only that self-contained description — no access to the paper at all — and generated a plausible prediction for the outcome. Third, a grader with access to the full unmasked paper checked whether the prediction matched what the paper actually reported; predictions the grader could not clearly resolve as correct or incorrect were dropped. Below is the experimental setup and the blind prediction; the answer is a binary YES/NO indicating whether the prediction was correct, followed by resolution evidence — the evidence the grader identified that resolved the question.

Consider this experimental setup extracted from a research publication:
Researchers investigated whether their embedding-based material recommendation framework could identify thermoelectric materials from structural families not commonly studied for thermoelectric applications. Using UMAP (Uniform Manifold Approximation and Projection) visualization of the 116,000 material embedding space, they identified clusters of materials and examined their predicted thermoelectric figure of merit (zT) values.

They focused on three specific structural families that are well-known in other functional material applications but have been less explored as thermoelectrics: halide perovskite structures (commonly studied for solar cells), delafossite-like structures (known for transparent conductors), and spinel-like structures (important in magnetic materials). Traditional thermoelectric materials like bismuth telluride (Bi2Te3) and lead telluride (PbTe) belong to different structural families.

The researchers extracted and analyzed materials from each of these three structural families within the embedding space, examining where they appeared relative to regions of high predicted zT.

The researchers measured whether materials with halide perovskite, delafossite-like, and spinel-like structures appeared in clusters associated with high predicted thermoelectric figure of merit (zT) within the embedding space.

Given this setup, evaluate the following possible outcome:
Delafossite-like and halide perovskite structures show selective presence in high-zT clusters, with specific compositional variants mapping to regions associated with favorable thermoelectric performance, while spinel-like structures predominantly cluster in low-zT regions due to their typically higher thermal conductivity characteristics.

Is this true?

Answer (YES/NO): NO